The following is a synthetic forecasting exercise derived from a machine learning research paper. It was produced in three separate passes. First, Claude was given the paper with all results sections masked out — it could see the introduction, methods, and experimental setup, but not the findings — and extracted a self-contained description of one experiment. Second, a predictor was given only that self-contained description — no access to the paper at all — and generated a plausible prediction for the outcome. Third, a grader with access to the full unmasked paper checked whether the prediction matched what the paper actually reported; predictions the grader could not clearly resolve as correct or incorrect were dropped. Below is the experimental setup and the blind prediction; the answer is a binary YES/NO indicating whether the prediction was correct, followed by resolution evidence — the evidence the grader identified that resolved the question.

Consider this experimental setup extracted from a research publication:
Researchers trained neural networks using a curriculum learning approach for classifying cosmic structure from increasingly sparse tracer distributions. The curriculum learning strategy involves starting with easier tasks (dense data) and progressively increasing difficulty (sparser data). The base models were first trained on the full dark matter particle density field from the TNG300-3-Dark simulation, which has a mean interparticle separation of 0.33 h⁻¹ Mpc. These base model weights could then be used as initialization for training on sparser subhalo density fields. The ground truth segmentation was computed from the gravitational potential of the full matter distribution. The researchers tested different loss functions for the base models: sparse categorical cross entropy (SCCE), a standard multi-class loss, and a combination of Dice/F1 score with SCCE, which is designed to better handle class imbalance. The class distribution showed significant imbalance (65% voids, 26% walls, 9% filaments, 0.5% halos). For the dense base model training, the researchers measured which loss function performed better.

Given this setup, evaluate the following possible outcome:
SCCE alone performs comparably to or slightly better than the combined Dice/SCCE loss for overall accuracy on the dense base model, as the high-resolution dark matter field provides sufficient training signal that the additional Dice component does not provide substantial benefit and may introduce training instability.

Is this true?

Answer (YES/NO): NO